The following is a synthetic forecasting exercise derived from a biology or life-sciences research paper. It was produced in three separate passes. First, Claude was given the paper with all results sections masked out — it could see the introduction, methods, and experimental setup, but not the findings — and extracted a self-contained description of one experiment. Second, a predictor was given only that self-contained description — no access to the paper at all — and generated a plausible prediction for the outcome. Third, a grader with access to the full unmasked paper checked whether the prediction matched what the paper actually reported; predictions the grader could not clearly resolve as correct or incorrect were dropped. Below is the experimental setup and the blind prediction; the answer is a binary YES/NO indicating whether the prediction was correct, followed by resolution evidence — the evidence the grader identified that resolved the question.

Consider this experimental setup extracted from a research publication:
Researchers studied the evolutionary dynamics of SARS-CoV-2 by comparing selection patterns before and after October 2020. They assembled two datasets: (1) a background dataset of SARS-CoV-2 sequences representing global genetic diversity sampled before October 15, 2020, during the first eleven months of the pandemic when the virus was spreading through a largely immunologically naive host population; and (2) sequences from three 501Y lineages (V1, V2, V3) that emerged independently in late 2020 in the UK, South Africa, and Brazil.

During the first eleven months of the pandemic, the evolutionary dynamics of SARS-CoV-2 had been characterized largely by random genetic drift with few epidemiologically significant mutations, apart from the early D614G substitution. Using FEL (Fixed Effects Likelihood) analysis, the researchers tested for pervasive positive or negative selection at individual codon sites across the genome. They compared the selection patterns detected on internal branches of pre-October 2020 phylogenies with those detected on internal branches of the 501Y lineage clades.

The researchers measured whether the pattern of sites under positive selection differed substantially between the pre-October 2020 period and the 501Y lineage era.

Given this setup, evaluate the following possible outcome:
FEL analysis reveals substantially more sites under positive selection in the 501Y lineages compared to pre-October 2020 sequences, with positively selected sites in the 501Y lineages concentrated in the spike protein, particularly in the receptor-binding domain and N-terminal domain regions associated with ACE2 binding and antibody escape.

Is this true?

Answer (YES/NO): NO